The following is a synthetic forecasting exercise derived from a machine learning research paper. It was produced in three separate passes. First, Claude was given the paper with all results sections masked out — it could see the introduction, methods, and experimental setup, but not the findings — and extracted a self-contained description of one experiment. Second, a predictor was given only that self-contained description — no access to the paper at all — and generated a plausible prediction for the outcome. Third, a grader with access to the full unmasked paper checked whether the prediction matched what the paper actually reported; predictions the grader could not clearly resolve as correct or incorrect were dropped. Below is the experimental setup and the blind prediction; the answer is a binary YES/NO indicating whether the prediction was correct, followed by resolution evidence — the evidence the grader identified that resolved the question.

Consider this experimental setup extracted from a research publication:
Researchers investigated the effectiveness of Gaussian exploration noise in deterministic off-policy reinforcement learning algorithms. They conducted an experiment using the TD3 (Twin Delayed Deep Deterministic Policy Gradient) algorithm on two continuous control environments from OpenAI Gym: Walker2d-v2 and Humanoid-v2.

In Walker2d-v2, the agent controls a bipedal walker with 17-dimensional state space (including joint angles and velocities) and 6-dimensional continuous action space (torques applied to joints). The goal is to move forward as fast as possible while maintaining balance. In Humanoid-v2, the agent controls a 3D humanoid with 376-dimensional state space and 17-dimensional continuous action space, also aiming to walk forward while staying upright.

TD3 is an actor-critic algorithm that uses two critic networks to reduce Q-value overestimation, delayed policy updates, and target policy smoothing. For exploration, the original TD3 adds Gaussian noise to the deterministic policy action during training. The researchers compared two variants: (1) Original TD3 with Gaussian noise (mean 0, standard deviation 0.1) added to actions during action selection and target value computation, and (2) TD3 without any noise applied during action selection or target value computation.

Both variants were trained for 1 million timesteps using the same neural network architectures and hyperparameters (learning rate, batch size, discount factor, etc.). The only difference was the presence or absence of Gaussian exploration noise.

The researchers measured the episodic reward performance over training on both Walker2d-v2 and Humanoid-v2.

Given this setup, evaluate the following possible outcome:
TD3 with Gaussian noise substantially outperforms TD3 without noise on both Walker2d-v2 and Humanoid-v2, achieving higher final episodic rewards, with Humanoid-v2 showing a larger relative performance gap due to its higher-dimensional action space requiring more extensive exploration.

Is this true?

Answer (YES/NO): NO